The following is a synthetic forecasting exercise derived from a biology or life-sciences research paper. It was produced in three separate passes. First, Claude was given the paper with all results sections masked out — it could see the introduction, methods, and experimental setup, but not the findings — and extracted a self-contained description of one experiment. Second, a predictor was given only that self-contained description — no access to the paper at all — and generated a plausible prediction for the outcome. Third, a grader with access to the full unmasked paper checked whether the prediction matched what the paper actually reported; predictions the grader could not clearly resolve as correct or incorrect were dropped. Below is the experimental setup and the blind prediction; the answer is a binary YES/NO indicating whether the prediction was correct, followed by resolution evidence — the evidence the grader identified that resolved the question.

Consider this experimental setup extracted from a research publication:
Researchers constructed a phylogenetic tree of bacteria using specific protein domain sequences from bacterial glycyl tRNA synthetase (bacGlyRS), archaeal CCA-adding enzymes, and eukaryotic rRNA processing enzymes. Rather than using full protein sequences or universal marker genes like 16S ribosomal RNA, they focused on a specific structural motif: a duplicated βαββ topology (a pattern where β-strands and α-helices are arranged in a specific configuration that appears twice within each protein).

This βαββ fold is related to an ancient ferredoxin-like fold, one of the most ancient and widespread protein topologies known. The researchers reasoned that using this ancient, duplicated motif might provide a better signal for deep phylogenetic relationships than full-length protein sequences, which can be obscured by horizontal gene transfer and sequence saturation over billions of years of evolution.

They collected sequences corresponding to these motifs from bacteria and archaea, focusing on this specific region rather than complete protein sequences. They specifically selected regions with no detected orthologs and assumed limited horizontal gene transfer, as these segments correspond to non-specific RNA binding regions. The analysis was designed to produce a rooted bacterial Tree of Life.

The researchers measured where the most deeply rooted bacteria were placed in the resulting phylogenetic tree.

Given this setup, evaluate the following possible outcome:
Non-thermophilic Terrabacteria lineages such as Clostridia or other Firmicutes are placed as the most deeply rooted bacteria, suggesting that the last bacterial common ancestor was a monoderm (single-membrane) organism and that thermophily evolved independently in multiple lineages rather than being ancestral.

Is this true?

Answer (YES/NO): NO